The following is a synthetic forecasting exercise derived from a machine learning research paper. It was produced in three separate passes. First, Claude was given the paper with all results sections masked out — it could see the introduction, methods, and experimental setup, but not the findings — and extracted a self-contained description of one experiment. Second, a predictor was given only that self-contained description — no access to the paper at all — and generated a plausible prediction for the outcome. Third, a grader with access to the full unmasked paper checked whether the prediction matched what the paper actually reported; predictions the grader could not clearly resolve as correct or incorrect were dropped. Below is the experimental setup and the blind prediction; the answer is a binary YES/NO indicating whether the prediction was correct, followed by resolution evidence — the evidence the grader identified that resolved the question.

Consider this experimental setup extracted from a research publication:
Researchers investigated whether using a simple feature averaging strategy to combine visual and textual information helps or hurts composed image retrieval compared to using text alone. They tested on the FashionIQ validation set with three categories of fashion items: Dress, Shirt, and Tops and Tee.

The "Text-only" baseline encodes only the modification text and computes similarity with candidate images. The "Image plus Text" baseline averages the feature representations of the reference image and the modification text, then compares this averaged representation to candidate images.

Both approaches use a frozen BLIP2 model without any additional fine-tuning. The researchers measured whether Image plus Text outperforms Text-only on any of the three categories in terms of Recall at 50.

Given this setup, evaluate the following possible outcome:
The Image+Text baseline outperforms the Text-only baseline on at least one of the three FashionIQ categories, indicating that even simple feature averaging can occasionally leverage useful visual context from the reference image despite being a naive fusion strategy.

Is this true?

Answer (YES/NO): NO